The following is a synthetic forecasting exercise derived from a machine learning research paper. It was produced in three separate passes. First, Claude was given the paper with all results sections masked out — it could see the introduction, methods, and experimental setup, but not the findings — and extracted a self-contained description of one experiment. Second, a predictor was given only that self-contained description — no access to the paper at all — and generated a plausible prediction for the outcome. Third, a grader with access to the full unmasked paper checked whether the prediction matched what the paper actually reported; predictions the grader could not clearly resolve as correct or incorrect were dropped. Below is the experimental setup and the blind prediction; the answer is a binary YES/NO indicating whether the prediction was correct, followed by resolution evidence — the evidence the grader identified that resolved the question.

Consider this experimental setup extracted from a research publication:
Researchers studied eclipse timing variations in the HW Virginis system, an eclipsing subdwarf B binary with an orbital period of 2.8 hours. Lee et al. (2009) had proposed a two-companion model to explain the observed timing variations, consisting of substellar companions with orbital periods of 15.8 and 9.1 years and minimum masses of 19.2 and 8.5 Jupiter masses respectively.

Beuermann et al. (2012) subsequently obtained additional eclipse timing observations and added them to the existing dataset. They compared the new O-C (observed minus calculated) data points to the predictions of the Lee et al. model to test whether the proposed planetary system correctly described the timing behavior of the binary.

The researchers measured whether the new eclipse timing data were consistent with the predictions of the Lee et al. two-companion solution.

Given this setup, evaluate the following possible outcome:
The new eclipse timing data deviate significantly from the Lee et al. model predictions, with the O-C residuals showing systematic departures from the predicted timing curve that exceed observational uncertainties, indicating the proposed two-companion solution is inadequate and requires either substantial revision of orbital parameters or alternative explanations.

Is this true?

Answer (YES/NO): YES